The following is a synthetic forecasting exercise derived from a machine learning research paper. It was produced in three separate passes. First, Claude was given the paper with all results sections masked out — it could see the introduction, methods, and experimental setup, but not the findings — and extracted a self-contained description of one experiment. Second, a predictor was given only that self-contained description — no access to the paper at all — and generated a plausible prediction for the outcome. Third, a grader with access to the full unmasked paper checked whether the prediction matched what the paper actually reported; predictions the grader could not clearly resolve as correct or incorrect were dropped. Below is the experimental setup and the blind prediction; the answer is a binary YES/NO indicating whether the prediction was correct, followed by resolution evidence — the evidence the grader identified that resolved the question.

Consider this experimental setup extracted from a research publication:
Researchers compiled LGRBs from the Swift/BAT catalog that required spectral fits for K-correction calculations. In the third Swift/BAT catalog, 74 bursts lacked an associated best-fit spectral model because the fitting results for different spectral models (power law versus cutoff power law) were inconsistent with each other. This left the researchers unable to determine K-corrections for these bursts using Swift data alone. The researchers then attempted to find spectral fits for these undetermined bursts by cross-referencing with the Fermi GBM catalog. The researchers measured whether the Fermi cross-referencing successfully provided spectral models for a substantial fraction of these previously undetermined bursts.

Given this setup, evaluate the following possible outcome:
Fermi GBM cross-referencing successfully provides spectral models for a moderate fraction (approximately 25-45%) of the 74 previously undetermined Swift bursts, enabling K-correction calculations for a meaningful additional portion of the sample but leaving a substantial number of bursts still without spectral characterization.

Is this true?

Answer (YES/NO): NO